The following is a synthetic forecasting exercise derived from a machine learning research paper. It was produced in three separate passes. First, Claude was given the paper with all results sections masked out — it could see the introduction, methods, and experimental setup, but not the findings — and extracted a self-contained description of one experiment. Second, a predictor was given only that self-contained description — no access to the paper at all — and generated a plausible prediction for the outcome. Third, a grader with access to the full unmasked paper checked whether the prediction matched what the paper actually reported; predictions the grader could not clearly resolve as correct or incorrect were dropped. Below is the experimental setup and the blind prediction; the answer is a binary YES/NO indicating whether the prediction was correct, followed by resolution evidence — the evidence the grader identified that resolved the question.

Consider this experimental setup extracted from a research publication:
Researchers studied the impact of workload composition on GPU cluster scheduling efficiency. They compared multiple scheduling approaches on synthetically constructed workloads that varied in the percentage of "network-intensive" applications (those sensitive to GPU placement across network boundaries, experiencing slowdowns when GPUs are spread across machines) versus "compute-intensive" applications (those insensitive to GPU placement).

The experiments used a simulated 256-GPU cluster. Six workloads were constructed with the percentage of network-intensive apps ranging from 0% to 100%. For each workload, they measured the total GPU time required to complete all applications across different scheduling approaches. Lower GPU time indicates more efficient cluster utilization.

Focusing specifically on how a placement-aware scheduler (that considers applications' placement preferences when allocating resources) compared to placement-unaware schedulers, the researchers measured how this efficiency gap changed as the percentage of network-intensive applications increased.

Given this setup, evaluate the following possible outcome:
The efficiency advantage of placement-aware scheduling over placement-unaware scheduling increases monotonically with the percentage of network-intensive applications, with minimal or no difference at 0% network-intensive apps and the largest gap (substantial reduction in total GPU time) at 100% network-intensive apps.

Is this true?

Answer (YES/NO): YES